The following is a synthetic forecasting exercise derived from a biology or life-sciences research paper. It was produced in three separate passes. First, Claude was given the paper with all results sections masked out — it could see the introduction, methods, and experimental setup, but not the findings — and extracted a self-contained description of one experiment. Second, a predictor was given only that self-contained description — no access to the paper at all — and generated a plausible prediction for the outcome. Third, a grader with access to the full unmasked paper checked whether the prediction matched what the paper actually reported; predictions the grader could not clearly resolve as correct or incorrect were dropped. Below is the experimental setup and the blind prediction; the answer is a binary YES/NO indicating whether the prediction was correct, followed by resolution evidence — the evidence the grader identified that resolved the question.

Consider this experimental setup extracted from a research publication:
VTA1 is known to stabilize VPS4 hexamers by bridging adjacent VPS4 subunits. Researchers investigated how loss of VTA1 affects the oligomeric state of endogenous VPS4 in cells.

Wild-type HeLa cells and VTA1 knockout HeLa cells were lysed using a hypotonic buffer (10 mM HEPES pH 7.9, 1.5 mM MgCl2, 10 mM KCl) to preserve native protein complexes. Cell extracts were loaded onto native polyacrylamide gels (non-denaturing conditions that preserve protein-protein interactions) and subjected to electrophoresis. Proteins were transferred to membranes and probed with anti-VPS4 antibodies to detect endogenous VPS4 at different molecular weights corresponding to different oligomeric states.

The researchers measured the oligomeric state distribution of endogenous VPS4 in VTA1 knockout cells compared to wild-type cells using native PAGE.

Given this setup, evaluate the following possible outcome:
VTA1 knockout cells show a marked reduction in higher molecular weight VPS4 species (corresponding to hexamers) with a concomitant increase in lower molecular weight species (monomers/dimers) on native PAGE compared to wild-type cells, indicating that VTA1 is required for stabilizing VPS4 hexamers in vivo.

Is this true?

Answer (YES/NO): YES